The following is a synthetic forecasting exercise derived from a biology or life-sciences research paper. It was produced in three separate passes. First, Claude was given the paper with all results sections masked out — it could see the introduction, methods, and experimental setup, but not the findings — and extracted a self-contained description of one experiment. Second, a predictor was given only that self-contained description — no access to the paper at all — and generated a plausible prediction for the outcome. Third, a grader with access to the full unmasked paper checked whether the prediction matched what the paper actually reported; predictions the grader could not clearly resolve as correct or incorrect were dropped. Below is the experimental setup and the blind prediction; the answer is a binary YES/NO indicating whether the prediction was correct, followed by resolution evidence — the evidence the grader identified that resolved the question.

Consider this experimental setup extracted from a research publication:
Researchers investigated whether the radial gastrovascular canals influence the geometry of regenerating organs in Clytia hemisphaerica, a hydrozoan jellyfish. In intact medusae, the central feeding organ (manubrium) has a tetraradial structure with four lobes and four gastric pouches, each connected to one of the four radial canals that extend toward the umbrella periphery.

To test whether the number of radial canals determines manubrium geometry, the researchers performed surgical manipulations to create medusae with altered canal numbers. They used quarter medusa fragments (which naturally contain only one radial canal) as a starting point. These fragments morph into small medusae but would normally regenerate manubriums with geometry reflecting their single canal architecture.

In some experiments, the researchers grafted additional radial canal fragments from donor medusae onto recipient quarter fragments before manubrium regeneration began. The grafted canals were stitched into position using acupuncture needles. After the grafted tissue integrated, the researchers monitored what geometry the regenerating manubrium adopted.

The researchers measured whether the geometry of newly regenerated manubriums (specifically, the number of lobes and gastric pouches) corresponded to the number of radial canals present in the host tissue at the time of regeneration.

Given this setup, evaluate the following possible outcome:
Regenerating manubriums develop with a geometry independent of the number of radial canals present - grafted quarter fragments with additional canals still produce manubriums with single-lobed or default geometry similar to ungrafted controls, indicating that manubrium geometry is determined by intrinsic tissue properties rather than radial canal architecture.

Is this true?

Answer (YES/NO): NO